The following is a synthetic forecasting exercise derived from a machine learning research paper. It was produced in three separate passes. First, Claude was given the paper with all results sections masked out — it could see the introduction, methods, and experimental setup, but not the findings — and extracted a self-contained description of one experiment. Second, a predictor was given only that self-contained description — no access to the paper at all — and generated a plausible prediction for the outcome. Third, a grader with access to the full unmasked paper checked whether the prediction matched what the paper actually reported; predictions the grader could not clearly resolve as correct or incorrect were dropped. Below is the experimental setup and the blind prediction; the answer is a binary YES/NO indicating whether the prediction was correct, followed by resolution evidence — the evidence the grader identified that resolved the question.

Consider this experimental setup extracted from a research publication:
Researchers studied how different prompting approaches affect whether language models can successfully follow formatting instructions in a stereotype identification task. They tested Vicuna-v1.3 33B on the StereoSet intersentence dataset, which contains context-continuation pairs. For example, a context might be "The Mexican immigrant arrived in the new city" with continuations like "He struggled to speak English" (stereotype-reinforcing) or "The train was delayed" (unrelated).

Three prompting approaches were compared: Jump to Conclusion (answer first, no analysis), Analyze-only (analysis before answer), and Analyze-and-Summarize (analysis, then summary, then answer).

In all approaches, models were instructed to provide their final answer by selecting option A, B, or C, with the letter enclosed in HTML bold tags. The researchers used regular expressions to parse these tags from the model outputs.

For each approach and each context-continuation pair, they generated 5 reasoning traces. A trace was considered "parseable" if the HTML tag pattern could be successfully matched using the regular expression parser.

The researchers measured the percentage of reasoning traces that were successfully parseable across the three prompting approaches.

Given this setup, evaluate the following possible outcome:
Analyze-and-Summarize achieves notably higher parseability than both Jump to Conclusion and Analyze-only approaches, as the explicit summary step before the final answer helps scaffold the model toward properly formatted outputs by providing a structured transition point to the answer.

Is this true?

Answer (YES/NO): NO